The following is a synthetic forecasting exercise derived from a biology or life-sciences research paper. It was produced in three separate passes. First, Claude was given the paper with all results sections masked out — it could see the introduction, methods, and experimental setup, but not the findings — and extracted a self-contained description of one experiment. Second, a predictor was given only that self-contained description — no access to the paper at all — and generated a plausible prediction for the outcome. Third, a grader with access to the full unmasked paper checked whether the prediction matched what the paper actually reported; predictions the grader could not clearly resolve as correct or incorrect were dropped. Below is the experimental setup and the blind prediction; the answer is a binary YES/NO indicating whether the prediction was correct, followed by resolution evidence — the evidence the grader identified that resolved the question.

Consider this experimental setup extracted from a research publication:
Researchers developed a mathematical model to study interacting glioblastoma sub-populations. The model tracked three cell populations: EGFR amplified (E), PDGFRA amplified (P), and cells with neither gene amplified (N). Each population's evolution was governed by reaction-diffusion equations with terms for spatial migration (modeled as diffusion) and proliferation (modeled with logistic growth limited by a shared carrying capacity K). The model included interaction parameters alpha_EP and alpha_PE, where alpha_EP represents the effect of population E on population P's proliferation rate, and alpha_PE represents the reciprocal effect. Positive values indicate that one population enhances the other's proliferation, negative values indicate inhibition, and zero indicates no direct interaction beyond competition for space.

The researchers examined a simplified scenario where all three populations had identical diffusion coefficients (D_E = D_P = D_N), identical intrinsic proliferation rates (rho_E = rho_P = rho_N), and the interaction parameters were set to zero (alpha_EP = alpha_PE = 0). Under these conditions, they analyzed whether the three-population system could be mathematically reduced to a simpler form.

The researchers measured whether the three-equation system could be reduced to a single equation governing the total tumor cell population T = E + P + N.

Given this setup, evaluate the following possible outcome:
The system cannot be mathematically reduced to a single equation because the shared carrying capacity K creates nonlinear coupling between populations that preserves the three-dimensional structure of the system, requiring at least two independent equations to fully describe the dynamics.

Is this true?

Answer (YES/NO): NO